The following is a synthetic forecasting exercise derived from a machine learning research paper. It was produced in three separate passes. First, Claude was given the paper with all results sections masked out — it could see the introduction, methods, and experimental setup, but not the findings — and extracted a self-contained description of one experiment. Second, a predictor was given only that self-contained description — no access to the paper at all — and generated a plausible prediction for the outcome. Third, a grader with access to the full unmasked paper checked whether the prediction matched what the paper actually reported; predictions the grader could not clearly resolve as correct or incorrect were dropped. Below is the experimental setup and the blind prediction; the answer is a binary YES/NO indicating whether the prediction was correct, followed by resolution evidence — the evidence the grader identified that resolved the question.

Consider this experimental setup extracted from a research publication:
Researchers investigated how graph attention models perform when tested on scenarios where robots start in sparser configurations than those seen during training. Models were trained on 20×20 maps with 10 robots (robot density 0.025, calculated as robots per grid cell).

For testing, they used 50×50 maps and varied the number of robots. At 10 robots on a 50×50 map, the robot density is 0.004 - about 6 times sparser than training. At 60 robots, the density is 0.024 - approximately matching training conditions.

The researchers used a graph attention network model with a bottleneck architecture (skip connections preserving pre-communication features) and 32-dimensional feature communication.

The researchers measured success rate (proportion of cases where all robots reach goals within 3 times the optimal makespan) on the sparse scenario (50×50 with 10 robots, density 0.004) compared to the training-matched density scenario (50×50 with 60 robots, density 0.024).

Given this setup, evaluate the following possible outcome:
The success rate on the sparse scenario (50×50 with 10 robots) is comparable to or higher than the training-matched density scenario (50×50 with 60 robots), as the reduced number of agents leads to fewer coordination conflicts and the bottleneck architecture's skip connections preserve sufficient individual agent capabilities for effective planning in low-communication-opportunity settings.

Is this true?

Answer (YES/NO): YES